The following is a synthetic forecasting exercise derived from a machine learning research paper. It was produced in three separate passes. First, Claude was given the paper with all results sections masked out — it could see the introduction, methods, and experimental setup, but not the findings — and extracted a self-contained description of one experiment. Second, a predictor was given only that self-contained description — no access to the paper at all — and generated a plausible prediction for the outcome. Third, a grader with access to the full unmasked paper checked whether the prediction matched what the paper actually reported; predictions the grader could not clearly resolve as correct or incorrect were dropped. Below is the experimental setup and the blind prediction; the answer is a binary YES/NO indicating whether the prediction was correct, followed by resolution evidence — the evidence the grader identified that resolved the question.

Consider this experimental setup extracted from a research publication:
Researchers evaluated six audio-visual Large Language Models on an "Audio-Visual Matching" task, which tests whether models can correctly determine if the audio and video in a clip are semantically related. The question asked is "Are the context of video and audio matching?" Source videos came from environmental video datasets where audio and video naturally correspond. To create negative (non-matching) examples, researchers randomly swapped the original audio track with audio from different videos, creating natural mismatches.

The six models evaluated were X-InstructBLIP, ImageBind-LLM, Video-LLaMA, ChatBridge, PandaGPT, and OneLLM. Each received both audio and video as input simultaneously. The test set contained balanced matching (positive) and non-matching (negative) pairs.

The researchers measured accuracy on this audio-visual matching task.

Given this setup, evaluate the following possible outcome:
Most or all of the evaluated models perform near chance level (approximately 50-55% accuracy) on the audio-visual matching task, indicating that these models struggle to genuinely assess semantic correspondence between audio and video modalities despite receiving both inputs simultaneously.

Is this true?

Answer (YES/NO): YES